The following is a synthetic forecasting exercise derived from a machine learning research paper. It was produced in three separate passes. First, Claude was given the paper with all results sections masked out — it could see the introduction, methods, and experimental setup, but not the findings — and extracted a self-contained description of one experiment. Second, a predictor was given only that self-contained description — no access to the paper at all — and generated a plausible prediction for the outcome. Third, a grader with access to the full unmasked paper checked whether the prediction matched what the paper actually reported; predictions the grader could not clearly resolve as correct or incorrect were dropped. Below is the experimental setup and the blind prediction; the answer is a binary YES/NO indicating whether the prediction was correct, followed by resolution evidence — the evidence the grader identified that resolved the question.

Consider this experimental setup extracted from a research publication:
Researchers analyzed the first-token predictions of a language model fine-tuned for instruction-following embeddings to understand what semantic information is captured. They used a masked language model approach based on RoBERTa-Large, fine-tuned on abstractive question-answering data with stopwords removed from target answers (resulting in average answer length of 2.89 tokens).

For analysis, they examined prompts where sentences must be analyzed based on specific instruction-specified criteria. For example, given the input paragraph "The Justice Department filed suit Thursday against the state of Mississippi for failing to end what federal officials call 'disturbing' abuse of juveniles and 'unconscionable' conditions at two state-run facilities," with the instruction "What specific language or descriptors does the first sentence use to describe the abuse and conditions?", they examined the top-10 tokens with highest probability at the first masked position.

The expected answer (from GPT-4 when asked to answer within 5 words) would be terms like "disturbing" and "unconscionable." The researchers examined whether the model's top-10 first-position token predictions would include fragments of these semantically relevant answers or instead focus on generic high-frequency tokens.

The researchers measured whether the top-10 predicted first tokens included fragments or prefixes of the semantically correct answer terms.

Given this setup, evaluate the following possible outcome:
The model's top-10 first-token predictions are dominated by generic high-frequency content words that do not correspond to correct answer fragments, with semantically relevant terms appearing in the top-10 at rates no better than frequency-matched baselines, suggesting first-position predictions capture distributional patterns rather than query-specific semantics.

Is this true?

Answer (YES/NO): NO